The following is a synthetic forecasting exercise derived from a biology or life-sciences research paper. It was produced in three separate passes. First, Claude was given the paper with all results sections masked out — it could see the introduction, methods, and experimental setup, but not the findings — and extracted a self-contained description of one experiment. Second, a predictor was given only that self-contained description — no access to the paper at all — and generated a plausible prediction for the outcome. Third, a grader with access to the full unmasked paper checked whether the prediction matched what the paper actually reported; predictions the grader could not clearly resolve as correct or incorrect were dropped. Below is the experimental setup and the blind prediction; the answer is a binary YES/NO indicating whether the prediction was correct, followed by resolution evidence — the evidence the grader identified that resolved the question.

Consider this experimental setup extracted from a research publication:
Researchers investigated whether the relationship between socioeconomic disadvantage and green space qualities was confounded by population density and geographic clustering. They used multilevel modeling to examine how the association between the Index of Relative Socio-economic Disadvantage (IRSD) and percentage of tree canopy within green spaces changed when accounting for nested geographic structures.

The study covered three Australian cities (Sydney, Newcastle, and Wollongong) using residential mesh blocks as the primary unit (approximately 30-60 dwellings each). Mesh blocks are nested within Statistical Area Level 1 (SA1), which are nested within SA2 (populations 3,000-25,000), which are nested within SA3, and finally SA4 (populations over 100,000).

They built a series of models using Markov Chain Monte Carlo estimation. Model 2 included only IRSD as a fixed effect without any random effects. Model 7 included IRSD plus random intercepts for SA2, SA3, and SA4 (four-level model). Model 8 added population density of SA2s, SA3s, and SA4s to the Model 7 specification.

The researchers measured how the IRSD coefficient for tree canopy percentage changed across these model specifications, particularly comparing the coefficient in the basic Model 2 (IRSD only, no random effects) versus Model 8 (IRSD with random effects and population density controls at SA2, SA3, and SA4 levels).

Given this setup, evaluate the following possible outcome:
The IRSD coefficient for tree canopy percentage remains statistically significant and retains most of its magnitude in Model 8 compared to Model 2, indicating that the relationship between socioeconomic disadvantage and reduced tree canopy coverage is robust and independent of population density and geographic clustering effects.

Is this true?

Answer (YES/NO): NO